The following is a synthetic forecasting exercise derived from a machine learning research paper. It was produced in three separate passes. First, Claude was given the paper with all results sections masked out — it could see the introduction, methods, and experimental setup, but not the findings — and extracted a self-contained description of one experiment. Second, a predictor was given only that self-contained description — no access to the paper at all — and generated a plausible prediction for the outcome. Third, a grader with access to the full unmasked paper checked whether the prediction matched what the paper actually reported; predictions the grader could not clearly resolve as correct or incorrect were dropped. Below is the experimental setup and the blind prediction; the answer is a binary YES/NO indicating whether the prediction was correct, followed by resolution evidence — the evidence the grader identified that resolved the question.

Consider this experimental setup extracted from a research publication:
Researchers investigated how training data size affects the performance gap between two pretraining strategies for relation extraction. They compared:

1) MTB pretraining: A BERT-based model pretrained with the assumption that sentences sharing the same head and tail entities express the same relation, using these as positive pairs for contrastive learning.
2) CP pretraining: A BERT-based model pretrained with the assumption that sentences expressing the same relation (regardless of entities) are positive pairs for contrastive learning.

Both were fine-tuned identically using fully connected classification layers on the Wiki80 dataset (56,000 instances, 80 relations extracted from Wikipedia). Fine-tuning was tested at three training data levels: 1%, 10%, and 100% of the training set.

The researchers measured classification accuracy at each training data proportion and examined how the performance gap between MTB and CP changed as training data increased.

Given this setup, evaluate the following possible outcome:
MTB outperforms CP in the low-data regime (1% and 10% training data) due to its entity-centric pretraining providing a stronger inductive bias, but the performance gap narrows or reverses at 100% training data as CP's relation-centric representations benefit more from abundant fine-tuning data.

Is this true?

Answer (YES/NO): NO